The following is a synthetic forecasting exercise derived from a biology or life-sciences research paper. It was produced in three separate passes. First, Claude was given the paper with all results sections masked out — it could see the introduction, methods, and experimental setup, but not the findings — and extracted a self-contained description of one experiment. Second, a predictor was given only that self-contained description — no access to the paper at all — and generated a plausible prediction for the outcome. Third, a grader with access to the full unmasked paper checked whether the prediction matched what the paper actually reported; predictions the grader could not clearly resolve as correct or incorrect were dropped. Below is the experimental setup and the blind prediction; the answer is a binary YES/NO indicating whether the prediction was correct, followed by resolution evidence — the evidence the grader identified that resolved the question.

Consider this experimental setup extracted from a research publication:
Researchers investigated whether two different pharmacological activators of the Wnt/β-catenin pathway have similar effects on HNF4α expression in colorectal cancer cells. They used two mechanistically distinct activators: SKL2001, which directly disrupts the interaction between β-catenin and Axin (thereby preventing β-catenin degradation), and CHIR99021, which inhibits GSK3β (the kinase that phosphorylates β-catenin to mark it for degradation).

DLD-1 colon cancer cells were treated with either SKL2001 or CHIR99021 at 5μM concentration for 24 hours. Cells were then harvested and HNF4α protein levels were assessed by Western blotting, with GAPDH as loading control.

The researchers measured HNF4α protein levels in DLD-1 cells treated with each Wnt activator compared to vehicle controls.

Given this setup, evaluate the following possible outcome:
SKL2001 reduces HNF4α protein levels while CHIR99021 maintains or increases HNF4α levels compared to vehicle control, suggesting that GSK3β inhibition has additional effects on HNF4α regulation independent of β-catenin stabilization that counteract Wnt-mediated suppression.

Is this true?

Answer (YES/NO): NO